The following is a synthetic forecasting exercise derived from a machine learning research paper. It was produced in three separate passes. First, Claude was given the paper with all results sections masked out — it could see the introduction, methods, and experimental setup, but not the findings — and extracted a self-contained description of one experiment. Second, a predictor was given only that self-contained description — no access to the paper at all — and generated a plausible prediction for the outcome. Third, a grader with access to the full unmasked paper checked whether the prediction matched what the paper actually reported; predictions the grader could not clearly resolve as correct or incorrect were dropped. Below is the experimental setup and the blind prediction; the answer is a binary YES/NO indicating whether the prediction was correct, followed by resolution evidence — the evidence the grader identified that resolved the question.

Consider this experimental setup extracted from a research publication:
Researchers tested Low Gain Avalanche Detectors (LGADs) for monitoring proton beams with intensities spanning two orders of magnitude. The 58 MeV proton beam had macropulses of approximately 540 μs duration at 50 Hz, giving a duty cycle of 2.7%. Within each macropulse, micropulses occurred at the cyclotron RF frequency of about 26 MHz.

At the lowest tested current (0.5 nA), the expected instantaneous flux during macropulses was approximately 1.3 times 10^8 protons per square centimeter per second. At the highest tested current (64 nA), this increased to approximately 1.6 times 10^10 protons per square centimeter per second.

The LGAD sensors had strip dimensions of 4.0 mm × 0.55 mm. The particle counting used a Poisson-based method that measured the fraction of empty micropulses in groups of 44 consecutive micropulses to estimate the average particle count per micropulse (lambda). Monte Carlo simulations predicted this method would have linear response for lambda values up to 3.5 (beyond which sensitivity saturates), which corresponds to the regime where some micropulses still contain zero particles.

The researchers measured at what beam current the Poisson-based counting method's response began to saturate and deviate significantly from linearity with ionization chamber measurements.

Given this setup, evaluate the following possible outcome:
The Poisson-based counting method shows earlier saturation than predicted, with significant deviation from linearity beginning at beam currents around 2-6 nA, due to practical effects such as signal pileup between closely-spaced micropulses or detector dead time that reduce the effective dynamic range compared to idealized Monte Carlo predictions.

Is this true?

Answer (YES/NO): NO